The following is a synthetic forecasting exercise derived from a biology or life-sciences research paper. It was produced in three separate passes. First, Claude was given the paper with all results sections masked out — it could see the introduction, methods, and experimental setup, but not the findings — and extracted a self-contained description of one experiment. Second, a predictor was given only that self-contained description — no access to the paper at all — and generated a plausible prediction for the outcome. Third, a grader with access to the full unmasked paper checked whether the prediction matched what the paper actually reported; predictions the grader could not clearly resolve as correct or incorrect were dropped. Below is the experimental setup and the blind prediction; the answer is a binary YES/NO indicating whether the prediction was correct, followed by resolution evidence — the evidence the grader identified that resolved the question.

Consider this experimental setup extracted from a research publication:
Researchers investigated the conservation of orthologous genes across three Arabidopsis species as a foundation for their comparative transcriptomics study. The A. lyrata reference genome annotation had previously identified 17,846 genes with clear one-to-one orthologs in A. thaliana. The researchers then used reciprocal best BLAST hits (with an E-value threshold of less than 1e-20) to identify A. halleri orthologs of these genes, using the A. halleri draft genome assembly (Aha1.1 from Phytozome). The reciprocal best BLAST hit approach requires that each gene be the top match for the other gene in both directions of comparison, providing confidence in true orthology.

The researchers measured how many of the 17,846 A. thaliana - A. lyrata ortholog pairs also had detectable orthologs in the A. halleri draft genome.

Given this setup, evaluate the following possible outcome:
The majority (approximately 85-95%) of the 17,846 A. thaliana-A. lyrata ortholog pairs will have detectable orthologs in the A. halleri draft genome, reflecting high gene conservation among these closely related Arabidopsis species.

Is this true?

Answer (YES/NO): NO